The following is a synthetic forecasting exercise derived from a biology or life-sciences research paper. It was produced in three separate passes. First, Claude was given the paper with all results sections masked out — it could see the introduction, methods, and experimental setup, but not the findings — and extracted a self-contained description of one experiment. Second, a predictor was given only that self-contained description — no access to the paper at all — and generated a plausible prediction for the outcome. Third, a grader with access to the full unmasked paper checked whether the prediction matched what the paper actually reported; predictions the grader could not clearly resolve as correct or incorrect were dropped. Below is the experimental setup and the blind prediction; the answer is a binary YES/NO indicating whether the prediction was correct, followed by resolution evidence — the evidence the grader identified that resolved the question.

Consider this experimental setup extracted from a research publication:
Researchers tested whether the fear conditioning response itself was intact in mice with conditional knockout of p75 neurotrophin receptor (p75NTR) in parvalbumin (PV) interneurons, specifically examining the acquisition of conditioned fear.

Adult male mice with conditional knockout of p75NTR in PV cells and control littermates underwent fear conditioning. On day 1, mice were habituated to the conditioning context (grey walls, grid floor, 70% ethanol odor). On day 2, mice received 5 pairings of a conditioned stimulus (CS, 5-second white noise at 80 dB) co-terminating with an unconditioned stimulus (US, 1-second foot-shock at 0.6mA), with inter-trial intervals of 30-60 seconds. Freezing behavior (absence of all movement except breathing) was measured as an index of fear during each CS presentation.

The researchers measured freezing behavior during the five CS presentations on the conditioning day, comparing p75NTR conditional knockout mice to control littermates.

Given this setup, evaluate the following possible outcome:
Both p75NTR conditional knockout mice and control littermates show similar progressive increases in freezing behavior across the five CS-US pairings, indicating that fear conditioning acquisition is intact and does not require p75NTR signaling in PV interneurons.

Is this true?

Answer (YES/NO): YES